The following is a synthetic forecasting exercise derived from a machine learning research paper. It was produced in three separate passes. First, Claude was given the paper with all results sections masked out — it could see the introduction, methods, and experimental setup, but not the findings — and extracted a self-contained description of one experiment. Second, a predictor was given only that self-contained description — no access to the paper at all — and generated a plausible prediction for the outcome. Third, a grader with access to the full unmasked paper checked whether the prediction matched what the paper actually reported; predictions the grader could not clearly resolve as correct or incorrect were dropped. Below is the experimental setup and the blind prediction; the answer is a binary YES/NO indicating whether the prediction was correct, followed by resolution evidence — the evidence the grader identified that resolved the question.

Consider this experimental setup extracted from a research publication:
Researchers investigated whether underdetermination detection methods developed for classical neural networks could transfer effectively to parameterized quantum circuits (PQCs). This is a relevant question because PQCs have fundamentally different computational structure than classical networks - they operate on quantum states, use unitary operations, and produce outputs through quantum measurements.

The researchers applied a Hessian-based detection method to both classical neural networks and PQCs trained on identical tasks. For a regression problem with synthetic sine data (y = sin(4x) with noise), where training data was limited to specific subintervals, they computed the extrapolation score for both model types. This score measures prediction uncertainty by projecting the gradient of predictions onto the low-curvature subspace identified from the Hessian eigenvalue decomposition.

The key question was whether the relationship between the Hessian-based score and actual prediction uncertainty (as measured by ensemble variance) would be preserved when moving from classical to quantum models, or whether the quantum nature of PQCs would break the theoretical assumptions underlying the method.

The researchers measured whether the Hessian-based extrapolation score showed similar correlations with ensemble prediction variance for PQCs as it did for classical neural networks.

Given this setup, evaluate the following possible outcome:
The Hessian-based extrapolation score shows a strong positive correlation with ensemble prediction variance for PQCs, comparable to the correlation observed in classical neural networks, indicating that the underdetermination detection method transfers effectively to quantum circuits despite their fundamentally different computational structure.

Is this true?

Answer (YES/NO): YES